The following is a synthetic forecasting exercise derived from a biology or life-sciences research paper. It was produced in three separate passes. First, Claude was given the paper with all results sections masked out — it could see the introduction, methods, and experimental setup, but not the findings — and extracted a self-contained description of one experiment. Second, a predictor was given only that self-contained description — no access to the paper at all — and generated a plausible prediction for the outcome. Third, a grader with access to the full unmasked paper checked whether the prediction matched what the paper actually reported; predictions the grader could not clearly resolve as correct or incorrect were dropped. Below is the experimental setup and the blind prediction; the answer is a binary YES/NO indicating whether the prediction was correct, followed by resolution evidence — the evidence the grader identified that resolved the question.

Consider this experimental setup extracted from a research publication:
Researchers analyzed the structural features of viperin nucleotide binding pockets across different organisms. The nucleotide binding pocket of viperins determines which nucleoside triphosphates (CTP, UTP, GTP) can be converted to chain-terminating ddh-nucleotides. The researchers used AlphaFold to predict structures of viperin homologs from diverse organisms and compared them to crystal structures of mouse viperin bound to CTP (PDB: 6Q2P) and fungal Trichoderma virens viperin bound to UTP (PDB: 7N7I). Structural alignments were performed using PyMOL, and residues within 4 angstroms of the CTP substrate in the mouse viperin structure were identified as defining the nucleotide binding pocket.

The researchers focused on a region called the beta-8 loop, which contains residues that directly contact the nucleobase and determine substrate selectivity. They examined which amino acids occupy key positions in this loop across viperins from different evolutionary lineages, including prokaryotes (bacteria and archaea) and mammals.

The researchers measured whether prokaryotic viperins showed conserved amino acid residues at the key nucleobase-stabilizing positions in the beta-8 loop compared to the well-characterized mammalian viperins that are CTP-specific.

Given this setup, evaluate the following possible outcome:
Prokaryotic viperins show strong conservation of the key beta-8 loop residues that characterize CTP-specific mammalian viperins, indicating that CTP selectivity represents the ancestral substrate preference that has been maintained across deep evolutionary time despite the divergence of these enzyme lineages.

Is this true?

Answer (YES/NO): NO